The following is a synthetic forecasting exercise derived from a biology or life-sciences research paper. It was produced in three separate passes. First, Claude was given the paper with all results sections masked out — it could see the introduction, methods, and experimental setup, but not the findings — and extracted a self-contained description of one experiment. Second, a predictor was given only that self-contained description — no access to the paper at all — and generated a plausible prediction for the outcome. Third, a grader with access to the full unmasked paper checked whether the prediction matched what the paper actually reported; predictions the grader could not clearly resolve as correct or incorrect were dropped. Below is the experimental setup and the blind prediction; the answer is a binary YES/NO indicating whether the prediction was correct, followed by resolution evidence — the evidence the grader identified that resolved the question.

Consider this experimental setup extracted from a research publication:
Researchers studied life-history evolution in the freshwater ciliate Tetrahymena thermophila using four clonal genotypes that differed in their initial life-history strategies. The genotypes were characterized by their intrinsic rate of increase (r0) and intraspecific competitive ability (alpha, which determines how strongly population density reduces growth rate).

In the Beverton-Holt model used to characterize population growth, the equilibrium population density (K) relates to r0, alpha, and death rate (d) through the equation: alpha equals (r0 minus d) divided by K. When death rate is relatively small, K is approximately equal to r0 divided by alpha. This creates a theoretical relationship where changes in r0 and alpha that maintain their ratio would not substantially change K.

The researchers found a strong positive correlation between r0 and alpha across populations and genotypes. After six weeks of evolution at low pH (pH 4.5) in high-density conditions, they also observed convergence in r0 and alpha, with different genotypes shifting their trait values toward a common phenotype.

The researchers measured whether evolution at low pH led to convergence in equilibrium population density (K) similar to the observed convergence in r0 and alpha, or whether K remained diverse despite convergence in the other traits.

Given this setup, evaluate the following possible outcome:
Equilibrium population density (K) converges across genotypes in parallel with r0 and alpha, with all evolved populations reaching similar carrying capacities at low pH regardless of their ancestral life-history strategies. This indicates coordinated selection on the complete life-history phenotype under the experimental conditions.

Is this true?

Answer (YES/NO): NO